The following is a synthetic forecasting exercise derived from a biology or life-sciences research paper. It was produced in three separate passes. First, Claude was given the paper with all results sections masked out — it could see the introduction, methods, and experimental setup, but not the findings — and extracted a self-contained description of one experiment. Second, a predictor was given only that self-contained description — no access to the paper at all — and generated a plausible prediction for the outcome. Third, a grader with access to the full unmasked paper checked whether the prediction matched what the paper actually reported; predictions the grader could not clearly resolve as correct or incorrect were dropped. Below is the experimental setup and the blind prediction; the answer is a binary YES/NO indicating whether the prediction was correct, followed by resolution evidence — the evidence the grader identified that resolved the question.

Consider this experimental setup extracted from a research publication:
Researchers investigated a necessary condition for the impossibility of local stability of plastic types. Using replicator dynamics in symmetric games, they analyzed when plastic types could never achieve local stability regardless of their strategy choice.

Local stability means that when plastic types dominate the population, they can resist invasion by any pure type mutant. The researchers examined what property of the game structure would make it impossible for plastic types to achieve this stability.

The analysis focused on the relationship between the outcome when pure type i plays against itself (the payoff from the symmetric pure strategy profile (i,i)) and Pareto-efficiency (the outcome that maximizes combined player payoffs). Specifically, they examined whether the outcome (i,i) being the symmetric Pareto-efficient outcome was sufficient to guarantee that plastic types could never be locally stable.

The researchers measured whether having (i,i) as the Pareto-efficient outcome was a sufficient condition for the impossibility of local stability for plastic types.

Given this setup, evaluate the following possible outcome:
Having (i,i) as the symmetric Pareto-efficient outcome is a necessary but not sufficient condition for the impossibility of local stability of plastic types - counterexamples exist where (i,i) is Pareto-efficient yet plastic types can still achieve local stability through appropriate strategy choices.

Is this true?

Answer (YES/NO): YES